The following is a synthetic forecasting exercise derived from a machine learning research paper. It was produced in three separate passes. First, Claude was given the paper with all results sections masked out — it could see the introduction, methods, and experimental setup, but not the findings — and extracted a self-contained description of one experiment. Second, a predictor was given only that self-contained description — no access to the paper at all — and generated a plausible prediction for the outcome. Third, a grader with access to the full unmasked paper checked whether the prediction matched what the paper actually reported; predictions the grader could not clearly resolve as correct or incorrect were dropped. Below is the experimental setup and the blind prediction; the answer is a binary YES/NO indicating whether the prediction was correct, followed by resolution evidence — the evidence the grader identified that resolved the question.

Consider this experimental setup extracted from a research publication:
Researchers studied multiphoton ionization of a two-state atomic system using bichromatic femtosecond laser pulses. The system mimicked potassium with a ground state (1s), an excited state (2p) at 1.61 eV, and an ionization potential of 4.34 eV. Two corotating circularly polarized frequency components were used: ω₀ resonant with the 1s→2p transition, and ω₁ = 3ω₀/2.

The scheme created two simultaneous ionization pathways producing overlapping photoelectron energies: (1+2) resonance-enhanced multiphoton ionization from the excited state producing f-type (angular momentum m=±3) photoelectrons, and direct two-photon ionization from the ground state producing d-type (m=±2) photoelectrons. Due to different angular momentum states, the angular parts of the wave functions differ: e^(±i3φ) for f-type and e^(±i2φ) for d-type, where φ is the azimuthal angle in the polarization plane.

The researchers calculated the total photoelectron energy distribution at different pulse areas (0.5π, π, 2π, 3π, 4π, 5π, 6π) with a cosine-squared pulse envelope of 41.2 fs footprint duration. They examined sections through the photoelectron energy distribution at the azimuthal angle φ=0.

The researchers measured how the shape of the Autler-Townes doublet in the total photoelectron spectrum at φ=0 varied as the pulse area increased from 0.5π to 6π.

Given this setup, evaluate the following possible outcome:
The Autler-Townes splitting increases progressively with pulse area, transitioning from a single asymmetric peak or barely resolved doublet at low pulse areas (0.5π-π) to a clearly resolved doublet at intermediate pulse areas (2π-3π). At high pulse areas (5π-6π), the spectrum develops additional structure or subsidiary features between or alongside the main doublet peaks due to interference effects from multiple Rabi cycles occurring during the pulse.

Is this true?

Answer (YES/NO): NO